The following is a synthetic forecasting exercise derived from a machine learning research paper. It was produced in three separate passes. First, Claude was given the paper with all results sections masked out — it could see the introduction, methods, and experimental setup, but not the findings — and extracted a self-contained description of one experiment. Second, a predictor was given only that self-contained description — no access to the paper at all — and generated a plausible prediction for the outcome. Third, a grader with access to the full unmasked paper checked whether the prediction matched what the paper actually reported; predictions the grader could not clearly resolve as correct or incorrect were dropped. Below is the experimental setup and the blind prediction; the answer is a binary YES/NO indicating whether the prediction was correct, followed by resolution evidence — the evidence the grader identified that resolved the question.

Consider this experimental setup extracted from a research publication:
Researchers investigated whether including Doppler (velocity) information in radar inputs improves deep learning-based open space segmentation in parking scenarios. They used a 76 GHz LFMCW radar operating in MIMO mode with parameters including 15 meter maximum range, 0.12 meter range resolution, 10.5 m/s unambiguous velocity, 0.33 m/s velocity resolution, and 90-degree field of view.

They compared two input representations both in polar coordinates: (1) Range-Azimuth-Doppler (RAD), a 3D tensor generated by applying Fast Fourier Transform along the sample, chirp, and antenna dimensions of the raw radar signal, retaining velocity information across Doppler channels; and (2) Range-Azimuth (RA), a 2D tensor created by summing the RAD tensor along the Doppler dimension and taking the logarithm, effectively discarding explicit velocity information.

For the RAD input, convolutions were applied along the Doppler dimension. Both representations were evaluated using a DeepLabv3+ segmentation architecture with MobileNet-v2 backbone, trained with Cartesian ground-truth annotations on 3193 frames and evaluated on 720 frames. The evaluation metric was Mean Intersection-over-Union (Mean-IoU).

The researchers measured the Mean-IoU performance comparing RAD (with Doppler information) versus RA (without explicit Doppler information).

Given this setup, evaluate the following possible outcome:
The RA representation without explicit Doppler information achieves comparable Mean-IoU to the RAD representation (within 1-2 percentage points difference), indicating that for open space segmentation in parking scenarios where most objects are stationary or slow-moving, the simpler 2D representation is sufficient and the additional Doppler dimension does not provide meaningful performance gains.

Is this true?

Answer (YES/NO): NO